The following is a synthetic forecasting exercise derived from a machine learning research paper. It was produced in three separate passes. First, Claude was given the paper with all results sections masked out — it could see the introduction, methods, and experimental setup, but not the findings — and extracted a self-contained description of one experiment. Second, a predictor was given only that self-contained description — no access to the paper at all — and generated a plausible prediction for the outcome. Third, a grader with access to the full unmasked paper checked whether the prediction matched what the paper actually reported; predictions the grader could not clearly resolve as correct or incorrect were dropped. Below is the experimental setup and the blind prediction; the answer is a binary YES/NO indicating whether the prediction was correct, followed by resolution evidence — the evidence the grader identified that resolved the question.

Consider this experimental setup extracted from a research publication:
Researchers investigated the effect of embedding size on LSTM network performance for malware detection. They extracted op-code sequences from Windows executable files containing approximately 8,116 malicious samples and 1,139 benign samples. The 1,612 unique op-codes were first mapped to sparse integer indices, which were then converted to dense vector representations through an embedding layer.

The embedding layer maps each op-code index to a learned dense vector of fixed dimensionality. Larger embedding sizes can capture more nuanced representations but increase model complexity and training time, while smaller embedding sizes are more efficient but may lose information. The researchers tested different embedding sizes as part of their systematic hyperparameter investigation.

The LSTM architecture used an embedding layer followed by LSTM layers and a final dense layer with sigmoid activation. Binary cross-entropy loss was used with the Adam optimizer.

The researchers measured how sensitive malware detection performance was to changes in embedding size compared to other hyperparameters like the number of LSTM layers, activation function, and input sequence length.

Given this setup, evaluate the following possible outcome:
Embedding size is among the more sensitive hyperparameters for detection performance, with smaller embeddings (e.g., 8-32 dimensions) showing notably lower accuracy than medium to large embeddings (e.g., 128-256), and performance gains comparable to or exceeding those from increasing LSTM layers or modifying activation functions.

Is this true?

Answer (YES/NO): NO